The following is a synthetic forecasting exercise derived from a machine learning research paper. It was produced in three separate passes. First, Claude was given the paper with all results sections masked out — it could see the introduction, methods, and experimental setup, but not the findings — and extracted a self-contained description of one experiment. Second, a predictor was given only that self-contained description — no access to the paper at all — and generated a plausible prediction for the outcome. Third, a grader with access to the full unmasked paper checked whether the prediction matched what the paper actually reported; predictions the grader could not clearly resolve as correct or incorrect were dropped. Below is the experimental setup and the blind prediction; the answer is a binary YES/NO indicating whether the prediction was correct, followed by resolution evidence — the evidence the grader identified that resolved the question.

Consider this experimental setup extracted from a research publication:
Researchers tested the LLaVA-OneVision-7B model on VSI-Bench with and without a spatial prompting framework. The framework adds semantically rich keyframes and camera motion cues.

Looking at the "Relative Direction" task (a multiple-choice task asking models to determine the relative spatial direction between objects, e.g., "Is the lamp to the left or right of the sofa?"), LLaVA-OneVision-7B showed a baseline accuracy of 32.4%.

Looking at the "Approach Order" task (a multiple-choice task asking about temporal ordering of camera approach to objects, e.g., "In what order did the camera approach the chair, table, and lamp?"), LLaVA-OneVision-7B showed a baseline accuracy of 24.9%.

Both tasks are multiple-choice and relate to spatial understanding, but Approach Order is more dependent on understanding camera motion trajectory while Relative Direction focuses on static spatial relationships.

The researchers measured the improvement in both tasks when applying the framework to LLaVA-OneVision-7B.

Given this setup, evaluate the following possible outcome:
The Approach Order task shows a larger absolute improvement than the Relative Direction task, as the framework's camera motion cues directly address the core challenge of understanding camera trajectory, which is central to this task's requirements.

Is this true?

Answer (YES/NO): YES